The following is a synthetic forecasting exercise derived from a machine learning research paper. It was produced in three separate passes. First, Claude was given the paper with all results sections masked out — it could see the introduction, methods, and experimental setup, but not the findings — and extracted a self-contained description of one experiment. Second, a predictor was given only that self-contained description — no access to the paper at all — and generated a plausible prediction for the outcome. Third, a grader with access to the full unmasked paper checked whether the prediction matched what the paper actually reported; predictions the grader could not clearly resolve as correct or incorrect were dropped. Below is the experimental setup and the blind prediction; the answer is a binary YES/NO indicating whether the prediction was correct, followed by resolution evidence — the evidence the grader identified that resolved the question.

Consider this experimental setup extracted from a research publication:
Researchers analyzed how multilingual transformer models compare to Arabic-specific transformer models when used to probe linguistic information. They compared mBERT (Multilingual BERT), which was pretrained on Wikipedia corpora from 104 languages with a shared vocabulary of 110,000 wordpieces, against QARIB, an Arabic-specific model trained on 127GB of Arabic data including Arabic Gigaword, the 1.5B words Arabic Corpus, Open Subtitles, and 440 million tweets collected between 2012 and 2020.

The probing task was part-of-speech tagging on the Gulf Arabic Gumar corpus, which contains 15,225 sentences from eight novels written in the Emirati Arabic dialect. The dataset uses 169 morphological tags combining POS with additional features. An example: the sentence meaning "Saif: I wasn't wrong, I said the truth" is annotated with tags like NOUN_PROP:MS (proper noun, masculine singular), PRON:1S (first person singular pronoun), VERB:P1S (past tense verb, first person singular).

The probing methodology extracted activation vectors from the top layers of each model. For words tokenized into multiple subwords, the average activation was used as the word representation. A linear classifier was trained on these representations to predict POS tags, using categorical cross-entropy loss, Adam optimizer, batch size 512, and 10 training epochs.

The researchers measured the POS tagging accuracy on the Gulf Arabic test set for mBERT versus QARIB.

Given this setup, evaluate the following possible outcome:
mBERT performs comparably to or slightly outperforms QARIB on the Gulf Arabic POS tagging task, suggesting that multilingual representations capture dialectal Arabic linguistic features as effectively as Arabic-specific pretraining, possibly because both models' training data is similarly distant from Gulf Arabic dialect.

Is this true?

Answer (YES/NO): NO